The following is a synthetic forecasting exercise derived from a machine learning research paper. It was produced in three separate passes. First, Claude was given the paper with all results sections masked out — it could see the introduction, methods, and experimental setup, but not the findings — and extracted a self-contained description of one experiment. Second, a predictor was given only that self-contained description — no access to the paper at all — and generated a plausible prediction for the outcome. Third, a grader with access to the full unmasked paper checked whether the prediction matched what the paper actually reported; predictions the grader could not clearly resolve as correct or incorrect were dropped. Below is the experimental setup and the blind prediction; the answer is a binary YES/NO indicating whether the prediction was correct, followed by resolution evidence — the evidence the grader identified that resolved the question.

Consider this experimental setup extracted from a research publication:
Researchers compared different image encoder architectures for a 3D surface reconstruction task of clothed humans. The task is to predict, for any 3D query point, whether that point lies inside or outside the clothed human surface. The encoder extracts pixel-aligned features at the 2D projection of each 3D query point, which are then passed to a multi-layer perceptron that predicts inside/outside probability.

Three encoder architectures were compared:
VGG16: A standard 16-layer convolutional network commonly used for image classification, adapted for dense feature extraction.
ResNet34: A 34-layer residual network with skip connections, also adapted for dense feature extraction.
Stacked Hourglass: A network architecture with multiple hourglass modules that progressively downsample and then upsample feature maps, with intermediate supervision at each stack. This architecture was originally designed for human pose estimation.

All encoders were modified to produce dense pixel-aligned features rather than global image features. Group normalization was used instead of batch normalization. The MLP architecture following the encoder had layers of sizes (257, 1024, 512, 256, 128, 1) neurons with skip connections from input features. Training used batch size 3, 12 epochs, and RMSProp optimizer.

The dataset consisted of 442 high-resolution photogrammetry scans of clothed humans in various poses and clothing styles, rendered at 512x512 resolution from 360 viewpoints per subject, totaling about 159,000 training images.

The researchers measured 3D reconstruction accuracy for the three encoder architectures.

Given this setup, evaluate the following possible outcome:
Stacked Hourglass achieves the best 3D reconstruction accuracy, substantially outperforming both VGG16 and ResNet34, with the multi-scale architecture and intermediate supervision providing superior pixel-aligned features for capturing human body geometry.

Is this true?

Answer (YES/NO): NO